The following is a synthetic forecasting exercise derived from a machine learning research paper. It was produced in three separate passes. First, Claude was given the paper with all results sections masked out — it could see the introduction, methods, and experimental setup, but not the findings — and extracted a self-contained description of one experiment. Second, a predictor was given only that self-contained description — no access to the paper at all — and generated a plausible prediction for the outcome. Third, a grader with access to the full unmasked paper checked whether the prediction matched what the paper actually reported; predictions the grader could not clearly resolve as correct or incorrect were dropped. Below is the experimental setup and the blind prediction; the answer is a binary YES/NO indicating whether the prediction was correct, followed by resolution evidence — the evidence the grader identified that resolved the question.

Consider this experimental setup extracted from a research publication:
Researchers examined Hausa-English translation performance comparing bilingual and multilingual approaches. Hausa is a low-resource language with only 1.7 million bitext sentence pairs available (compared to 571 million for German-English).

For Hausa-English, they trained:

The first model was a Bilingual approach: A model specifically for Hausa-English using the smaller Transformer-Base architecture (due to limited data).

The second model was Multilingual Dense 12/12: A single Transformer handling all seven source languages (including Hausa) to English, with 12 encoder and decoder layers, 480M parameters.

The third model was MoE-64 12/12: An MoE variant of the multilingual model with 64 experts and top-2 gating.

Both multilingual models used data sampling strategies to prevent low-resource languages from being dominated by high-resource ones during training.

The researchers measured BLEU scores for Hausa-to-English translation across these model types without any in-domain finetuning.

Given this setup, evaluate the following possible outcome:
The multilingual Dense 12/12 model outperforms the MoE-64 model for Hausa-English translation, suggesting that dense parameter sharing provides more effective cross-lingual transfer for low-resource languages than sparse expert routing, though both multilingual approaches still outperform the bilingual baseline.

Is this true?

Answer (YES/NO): NO